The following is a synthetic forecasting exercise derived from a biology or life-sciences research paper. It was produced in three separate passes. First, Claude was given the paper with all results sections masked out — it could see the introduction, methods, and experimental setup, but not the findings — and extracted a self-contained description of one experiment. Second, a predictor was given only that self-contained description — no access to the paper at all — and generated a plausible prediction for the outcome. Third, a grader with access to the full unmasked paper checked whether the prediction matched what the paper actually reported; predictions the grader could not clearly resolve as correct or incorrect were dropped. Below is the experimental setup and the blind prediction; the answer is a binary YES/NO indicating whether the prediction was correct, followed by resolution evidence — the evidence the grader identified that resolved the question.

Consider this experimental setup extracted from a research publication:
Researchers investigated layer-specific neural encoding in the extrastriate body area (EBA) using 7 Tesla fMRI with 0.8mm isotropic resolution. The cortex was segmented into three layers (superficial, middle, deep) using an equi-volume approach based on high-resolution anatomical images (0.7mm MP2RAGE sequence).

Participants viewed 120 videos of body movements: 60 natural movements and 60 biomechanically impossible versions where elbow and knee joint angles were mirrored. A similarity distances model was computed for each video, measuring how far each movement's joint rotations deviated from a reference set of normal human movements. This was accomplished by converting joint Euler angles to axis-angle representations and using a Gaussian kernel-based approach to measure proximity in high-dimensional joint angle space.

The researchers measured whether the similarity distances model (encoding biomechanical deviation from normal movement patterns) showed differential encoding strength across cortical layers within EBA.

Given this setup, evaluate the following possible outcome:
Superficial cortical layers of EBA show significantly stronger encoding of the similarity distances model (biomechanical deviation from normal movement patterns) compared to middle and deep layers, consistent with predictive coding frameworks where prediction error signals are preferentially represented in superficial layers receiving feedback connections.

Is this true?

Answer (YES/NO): NO